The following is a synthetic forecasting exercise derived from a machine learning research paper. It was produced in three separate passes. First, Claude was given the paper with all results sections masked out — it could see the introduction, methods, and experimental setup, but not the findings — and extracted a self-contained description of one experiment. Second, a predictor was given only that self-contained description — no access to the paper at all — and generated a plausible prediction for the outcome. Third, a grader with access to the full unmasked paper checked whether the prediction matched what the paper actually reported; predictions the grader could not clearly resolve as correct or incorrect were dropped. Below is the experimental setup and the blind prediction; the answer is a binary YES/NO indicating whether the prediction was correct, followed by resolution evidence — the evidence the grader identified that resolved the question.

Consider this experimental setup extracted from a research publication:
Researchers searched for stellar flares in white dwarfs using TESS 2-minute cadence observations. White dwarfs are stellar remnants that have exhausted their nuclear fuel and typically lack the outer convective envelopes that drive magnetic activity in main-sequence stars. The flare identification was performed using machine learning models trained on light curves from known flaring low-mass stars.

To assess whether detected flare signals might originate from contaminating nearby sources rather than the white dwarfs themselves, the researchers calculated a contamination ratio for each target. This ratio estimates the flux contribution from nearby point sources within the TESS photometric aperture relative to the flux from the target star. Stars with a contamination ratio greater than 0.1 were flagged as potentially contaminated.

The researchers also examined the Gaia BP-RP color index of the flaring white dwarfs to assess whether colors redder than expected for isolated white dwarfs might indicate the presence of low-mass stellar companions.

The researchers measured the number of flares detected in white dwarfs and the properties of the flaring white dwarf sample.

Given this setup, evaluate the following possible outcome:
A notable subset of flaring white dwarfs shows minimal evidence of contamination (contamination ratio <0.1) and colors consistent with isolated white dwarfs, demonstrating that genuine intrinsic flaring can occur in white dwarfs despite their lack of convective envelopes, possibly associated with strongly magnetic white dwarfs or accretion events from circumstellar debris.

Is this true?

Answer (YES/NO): NO